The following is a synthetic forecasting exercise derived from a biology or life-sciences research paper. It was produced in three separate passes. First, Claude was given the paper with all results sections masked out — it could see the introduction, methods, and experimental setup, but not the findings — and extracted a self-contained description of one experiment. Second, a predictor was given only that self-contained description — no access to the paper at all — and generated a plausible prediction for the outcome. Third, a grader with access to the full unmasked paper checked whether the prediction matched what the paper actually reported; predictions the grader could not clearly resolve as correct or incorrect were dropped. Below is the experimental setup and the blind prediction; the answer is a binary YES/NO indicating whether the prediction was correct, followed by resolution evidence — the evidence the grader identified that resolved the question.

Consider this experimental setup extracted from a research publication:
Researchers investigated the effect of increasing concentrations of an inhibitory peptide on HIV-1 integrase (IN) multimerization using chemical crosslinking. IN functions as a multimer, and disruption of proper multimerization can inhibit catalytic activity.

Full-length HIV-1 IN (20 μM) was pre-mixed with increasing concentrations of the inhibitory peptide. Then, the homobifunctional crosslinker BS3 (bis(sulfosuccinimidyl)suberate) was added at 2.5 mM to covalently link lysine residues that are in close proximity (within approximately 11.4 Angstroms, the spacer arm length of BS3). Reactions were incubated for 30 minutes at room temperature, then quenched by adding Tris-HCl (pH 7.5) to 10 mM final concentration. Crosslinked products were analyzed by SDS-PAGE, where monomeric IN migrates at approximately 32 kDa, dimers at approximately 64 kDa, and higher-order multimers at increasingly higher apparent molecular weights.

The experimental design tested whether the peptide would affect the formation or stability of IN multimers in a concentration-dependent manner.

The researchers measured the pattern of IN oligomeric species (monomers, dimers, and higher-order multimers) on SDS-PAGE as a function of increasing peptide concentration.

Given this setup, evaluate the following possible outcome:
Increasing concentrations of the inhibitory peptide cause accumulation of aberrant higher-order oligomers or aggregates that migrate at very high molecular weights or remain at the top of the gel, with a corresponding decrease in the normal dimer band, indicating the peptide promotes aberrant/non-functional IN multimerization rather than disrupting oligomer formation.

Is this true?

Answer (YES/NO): NO